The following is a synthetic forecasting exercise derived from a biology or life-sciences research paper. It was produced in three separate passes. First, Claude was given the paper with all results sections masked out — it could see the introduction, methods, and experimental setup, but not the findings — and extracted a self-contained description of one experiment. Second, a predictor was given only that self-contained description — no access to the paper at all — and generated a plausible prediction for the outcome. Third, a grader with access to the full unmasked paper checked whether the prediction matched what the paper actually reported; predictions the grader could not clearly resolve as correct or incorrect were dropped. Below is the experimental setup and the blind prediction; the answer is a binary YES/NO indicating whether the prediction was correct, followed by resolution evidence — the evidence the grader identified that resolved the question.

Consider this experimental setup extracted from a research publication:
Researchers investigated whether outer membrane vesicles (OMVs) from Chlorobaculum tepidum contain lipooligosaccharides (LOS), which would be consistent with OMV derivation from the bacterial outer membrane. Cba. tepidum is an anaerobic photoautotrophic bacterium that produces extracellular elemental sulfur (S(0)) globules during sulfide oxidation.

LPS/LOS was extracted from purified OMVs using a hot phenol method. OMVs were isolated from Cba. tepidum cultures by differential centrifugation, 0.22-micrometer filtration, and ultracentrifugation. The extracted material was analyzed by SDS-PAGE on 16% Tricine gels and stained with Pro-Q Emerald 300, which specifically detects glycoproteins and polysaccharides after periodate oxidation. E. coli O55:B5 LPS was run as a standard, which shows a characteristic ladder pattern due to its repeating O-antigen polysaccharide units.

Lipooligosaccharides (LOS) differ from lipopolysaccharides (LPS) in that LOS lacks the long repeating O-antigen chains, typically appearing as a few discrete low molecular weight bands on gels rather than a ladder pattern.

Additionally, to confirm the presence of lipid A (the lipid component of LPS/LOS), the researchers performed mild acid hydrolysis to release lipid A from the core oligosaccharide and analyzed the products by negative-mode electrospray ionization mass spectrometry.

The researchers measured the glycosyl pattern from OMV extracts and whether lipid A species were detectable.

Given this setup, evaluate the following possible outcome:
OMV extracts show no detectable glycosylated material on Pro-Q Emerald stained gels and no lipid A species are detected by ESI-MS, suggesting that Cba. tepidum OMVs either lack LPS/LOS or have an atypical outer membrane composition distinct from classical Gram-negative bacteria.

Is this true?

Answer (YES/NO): NO